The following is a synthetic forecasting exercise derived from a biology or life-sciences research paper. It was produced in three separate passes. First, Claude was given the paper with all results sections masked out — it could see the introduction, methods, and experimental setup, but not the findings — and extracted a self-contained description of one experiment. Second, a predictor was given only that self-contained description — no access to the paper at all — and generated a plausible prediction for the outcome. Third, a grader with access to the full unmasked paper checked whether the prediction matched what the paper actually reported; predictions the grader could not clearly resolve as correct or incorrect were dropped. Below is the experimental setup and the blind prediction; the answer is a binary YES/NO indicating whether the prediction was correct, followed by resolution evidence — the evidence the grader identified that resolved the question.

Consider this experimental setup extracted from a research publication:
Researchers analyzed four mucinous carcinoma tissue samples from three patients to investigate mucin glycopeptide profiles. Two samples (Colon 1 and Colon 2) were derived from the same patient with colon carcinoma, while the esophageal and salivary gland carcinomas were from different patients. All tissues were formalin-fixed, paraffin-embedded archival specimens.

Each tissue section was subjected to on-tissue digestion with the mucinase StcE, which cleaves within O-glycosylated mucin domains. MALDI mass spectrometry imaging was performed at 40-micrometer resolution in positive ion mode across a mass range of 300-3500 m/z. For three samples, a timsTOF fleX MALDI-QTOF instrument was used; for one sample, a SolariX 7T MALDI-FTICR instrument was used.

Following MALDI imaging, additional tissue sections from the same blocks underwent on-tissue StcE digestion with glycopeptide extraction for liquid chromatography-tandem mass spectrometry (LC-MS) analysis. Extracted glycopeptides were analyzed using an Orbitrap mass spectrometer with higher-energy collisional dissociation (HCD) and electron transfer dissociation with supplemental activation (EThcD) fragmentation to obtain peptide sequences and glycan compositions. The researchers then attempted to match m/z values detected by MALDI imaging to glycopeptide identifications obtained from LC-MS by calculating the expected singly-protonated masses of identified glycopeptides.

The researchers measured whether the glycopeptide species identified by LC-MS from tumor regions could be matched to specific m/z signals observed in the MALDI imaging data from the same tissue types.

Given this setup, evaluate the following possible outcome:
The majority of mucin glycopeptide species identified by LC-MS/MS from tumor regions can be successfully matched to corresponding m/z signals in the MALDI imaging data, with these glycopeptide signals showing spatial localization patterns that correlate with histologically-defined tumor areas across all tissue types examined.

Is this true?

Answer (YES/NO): NO